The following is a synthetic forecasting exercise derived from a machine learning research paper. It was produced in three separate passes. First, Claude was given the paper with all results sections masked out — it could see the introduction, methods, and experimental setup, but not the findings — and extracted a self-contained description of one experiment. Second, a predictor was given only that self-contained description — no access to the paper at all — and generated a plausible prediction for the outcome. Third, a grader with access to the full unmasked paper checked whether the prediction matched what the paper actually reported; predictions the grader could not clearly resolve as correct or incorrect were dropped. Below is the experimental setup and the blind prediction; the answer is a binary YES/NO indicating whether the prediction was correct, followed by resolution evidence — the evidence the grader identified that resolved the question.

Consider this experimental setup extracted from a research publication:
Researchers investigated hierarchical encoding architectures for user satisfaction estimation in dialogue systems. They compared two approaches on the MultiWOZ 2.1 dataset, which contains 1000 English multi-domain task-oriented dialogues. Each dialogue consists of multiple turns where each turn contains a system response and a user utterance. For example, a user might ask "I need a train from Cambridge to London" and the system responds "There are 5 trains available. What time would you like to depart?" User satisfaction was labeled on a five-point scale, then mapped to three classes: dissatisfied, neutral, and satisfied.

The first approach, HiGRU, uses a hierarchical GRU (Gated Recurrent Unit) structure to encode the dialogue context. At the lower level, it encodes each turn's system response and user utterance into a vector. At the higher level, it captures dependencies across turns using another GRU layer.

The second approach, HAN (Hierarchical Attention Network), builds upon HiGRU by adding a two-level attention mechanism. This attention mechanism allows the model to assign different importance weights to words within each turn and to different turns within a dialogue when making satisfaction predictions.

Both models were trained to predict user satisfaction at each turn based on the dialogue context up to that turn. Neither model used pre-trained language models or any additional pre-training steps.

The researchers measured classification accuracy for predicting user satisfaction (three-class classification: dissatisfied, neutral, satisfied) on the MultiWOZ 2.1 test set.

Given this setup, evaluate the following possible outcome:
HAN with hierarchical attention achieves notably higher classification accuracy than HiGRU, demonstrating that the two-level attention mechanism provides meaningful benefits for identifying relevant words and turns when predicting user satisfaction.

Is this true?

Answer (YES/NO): NO